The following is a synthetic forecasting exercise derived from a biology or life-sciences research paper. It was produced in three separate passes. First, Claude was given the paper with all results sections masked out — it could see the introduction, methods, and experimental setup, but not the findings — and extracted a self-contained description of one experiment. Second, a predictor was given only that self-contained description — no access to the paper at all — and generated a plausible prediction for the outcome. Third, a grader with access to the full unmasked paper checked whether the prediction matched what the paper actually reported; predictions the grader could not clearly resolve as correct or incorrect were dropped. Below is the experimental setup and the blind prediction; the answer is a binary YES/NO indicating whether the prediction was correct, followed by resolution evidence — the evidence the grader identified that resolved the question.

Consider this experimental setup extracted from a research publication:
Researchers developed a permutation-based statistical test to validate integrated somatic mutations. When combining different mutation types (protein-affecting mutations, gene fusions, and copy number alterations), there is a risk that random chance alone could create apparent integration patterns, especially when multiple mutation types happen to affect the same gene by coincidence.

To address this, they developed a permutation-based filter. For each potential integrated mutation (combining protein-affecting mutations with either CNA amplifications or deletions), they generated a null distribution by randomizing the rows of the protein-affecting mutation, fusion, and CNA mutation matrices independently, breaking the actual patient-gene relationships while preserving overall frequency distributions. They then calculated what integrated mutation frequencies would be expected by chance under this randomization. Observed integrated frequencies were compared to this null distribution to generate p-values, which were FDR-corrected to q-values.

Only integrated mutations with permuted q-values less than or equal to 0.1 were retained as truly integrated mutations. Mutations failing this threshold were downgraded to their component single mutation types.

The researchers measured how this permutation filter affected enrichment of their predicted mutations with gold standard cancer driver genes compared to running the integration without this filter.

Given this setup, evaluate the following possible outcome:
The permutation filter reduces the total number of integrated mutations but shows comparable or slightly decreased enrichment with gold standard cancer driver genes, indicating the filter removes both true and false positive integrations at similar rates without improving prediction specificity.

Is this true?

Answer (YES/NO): NO